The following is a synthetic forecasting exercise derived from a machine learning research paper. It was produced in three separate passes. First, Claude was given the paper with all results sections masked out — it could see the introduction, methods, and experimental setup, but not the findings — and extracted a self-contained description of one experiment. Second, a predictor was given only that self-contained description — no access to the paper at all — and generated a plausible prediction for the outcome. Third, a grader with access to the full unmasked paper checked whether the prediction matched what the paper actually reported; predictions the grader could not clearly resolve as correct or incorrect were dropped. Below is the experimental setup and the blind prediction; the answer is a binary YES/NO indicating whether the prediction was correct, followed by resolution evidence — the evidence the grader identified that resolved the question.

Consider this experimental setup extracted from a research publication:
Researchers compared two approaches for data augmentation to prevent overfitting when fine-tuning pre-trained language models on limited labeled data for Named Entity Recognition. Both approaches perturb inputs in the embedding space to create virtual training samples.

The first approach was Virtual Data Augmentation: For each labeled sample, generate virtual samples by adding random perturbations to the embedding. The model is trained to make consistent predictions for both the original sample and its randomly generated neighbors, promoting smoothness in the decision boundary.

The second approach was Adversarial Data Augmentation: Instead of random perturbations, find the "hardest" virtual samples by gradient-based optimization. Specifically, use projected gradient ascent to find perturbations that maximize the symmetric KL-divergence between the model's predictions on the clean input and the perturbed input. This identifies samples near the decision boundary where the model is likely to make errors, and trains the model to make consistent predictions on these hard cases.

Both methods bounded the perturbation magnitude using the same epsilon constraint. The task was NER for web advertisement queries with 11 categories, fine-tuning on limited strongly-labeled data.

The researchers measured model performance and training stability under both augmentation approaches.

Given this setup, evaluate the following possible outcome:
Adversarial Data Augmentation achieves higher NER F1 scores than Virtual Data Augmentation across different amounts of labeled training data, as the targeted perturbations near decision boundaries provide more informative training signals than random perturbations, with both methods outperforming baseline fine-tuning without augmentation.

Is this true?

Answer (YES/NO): NO